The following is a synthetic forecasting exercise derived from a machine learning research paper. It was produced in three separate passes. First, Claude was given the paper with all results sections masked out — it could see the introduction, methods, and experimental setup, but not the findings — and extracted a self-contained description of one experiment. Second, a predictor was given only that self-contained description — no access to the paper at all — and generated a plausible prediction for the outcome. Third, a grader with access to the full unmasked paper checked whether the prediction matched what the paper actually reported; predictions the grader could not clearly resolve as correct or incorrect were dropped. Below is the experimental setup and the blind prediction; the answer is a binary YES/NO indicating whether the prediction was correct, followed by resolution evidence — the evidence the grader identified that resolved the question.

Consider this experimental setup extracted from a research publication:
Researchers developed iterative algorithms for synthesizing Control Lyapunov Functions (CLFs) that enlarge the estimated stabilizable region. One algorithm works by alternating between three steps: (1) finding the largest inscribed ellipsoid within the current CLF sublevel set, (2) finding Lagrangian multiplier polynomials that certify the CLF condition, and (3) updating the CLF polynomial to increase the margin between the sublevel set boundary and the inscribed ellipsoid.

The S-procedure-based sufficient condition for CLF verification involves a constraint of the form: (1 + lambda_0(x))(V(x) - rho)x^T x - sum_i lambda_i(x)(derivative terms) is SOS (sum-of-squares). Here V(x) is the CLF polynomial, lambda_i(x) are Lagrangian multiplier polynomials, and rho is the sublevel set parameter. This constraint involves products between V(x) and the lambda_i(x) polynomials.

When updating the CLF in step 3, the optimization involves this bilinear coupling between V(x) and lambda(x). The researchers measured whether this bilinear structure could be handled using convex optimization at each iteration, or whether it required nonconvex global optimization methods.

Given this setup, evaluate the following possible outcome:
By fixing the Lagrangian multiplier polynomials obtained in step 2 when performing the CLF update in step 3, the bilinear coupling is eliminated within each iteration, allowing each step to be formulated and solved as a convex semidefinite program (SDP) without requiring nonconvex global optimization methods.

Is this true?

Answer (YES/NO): YES